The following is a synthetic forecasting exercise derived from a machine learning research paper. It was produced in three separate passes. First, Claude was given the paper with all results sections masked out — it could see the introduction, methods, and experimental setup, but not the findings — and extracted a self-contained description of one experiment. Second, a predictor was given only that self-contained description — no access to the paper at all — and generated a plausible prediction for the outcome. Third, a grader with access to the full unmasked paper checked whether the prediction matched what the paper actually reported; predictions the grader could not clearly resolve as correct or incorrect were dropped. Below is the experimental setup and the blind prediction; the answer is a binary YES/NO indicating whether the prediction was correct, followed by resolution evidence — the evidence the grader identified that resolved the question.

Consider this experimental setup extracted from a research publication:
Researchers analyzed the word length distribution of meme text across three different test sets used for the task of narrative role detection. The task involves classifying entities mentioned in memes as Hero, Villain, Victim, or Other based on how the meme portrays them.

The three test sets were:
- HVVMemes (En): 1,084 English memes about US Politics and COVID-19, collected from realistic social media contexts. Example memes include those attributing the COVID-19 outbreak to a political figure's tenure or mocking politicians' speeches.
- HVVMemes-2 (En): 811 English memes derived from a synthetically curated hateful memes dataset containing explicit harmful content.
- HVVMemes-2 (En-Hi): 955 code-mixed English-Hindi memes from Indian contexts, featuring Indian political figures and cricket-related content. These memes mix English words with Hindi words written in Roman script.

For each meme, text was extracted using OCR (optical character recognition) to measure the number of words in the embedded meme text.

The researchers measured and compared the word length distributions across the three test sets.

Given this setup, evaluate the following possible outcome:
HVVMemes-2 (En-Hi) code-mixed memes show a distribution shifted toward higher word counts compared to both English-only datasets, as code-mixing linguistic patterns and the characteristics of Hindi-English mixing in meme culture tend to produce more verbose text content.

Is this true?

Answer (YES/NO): YES